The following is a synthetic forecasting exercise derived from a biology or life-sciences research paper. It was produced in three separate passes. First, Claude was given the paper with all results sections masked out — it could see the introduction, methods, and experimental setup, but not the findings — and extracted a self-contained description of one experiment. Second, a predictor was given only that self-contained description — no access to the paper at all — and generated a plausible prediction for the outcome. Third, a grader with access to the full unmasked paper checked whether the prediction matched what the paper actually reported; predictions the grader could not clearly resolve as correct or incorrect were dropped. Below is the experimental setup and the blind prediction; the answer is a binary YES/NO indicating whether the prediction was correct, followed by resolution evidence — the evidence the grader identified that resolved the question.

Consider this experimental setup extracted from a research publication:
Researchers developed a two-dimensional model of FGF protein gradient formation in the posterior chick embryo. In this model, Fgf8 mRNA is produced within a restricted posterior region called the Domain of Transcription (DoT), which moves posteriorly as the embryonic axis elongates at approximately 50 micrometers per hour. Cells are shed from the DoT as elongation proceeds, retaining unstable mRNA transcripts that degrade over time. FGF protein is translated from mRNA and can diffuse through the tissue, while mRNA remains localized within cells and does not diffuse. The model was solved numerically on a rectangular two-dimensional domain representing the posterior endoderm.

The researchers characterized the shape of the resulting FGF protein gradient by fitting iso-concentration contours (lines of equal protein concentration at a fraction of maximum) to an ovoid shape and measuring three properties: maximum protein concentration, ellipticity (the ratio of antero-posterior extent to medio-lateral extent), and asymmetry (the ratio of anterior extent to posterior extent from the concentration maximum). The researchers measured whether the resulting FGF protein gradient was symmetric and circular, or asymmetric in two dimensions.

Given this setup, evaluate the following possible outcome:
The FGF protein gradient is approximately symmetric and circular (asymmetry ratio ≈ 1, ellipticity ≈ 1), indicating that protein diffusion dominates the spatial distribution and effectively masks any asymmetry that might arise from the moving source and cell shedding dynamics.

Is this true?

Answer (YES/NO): NO